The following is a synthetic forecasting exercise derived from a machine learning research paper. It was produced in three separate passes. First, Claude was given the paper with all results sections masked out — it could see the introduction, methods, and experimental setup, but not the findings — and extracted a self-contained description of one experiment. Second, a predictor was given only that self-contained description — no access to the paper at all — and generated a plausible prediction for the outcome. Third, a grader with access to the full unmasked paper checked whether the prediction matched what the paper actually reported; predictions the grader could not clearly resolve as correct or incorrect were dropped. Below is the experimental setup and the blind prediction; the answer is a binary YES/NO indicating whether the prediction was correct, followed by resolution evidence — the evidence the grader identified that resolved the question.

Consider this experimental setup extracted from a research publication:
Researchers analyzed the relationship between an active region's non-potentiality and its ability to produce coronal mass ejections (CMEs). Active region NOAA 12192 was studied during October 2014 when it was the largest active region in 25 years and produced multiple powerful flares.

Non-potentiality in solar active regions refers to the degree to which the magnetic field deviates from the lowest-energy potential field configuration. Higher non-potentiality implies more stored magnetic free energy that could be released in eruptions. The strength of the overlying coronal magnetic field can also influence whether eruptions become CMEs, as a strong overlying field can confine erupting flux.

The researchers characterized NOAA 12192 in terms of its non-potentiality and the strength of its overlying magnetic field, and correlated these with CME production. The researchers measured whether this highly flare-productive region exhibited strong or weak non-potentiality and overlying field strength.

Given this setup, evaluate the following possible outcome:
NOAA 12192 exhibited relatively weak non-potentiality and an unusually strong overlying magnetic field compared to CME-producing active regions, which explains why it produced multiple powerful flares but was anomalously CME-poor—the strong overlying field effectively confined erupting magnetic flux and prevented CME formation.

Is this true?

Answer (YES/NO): YES